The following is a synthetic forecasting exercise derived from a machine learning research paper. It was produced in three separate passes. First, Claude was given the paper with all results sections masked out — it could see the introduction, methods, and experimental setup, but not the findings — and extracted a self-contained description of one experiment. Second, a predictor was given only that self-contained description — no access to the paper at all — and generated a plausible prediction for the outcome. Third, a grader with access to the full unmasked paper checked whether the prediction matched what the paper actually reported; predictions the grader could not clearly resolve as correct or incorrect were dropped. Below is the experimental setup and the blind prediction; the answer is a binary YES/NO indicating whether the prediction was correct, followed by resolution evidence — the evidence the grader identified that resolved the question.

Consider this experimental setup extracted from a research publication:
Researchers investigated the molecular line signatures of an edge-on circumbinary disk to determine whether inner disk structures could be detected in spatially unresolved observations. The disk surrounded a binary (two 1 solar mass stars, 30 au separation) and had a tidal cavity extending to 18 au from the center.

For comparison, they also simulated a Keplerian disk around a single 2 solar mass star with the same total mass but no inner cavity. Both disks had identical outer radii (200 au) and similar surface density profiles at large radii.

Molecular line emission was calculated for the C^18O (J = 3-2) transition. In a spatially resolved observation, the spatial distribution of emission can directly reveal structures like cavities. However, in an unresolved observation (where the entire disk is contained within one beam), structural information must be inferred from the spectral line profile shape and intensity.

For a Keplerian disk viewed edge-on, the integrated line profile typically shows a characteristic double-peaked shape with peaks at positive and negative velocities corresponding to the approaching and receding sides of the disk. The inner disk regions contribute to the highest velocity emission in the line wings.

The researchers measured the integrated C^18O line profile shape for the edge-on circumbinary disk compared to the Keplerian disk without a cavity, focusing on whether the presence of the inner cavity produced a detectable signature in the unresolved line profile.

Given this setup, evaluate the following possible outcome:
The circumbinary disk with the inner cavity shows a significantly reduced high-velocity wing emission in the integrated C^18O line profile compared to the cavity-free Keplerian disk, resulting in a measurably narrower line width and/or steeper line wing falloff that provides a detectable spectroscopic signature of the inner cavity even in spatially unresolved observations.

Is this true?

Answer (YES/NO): YES